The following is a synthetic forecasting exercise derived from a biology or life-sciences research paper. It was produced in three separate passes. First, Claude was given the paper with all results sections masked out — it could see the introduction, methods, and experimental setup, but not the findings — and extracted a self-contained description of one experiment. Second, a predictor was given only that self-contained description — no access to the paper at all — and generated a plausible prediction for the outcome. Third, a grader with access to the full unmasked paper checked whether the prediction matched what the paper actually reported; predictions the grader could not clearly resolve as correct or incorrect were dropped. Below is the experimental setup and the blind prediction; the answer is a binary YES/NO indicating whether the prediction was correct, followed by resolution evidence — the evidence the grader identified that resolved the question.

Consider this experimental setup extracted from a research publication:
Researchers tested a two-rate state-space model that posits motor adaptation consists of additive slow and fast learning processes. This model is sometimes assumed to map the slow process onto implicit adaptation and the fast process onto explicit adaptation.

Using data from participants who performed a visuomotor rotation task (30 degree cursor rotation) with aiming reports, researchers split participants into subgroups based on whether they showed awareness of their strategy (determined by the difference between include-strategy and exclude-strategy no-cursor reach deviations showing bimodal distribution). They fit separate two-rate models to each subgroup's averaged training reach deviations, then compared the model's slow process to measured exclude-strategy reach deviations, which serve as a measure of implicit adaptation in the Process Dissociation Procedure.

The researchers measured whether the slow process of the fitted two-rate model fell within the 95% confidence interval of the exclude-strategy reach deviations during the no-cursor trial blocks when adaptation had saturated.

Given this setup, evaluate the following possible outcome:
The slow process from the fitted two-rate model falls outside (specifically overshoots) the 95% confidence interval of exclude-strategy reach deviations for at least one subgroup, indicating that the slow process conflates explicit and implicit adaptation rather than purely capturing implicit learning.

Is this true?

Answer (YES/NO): YES